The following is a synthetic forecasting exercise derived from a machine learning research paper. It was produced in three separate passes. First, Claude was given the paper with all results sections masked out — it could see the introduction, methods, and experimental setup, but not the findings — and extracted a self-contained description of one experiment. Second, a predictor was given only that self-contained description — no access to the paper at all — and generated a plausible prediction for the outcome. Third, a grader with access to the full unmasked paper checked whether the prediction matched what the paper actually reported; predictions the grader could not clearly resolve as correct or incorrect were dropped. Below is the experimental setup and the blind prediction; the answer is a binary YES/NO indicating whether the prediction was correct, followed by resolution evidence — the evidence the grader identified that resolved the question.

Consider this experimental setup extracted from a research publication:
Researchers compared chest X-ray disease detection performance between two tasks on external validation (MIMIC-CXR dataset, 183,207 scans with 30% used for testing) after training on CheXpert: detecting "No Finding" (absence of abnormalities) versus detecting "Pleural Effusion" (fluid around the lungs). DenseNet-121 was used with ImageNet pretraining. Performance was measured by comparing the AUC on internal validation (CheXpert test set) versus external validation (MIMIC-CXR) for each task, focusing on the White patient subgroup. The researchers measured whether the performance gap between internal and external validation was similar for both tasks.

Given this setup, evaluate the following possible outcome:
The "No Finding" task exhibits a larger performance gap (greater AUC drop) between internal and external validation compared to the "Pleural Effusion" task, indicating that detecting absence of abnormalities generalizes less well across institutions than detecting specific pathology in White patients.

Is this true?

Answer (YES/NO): YES